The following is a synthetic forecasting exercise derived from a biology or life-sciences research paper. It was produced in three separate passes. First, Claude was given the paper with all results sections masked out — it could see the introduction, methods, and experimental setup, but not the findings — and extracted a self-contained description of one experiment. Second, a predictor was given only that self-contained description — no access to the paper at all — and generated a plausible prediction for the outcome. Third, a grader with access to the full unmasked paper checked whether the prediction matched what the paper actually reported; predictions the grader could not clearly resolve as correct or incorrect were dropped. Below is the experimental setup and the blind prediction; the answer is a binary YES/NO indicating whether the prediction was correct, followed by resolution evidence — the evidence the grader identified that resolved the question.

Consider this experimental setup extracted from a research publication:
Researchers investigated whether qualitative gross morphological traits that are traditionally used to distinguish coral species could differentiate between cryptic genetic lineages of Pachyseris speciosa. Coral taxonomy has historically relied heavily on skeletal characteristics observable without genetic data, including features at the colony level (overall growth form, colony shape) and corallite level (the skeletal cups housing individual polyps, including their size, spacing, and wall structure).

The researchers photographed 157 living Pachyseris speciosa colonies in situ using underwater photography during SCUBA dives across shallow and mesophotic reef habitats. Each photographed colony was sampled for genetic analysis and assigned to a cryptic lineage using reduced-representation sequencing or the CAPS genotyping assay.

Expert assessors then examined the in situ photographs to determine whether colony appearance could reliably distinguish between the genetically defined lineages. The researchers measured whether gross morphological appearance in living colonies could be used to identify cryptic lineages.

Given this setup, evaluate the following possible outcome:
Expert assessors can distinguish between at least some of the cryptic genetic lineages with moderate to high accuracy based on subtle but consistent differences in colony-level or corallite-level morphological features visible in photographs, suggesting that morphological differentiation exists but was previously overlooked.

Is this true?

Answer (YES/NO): NO